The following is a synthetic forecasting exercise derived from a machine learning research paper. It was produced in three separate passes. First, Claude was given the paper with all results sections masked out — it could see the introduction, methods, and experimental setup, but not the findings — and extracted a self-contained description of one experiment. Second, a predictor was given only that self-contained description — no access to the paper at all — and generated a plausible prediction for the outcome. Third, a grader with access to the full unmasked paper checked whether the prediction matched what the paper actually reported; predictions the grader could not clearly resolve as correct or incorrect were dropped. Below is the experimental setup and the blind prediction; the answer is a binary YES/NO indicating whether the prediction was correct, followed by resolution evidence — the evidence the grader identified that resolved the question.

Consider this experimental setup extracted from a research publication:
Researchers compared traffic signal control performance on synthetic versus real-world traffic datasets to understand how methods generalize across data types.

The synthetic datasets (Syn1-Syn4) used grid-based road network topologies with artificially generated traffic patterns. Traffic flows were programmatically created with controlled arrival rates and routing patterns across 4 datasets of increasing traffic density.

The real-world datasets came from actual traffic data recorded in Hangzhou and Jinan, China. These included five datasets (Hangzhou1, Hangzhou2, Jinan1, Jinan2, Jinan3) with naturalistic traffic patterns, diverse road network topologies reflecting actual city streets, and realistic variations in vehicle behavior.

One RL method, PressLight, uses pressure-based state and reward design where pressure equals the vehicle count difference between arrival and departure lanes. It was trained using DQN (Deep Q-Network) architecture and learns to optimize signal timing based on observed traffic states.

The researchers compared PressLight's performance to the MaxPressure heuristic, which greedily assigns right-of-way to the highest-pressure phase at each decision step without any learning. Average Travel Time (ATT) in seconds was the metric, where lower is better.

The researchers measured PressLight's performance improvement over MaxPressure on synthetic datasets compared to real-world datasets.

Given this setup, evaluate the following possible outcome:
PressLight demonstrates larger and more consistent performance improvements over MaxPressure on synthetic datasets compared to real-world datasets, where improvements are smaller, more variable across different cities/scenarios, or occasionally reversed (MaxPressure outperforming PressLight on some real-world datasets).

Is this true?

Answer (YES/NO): NO